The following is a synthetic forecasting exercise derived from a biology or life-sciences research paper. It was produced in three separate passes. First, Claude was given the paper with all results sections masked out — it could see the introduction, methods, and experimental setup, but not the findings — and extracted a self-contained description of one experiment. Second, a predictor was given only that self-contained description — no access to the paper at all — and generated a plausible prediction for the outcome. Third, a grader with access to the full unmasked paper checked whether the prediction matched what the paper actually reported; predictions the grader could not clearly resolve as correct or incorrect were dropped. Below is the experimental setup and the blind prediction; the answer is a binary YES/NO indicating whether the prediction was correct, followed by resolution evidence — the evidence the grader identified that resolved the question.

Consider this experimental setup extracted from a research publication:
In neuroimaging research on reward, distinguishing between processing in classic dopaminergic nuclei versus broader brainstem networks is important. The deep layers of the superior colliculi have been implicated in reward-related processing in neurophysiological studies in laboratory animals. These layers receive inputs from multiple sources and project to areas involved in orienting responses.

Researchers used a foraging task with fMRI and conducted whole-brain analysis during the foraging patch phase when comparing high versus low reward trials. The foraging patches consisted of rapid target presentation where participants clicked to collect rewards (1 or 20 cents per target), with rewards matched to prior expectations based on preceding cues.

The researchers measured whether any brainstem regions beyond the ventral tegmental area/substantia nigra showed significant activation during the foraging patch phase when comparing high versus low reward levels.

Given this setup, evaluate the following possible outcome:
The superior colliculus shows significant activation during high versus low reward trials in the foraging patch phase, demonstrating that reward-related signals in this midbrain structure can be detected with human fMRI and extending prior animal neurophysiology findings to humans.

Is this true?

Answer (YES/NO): YES